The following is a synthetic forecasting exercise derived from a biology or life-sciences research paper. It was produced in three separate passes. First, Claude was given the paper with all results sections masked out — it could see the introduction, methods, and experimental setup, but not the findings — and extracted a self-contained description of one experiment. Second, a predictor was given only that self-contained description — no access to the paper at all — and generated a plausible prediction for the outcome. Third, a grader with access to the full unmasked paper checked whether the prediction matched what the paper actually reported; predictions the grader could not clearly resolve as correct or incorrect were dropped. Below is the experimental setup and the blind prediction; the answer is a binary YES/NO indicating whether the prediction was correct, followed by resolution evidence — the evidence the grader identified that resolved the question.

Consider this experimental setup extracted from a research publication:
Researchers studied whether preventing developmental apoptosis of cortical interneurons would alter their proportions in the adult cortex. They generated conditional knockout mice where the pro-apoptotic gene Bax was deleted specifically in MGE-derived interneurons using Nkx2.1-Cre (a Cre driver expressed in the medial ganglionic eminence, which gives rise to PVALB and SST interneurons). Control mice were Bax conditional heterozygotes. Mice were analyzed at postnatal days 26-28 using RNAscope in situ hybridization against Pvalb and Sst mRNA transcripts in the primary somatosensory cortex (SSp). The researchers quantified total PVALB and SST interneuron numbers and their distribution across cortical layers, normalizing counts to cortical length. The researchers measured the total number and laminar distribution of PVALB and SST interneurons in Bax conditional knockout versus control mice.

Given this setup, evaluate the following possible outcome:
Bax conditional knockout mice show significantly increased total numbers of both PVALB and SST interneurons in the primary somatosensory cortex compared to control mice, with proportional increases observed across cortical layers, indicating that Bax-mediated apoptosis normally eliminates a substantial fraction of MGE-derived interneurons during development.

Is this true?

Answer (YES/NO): YES